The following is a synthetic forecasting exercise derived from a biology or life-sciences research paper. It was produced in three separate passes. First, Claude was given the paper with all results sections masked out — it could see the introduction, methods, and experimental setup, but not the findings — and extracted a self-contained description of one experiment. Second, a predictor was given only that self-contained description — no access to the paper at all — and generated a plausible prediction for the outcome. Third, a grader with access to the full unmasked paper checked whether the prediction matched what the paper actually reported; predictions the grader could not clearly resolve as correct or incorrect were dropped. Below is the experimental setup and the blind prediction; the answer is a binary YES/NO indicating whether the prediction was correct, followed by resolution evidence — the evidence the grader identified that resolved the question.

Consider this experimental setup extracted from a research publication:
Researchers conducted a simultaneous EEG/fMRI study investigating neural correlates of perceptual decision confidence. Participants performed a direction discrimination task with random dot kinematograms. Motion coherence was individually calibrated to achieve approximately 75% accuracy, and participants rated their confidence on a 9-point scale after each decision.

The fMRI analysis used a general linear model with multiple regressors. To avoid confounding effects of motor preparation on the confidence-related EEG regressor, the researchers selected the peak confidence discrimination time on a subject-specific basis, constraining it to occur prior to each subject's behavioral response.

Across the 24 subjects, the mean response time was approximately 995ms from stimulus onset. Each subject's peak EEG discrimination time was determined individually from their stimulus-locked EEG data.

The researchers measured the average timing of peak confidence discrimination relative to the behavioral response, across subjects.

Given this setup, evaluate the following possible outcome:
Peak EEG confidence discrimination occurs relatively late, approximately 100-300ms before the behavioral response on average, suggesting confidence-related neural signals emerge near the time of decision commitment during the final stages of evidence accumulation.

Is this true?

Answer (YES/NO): YES